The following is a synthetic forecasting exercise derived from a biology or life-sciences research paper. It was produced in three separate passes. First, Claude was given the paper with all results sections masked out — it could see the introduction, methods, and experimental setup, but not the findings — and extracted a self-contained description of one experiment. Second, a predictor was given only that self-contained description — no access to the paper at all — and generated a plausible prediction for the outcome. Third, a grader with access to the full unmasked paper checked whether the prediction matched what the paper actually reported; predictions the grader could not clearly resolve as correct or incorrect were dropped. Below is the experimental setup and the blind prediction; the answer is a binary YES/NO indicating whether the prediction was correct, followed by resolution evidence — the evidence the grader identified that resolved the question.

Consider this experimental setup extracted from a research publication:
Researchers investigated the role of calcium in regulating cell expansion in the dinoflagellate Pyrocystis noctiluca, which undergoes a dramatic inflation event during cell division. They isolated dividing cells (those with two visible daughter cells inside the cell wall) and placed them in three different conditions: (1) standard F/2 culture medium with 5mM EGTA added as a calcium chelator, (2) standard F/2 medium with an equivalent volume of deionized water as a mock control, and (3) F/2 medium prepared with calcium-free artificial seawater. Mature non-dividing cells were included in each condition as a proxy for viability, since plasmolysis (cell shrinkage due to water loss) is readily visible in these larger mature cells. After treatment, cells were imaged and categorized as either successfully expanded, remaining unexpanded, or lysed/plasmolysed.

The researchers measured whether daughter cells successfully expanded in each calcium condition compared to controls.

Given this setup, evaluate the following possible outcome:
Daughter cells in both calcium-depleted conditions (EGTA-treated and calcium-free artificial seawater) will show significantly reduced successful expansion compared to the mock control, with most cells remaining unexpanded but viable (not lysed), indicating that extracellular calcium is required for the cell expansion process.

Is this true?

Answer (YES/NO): YES